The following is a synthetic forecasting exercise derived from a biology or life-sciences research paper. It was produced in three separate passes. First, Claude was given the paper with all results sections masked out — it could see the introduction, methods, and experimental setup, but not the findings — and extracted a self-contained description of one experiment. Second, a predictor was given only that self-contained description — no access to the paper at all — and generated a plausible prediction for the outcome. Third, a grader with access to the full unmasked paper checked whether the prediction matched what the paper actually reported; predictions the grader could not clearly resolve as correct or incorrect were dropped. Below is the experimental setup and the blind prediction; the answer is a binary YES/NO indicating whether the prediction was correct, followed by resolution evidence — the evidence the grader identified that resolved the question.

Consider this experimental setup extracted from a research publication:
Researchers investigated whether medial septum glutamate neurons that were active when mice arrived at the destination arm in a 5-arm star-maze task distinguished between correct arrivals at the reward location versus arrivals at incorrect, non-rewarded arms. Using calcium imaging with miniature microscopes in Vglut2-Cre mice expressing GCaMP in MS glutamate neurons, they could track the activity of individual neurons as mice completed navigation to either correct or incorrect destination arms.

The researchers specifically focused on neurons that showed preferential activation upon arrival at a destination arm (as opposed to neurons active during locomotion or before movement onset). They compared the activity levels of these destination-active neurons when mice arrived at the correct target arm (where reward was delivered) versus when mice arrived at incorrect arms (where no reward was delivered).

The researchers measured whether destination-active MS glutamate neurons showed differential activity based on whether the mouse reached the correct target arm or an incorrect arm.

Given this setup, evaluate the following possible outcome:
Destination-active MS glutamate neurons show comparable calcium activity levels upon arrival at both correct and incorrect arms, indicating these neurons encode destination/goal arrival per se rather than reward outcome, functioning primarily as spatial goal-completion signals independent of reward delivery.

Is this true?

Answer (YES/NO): NO